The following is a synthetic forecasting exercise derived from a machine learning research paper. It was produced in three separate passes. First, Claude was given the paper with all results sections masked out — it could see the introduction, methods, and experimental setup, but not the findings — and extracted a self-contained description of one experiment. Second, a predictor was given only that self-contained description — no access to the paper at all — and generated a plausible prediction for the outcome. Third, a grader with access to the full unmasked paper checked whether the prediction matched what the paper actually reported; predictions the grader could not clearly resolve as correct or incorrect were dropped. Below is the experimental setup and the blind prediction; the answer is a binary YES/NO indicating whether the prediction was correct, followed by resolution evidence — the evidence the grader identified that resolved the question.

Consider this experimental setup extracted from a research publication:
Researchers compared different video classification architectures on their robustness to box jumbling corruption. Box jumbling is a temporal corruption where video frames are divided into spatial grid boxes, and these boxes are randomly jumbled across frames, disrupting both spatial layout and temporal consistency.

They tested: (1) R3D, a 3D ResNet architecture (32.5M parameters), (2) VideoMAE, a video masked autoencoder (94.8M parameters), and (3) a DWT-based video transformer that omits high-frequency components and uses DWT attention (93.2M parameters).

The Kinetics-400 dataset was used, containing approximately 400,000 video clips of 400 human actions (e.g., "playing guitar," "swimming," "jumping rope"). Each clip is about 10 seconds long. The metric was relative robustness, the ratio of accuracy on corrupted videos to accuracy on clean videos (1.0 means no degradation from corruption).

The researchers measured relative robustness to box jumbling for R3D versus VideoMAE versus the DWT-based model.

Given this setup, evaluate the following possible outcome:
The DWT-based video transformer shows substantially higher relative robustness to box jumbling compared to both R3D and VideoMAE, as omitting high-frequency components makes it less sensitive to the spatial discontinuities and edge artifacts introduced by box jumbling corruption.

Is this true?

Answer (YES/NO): NO